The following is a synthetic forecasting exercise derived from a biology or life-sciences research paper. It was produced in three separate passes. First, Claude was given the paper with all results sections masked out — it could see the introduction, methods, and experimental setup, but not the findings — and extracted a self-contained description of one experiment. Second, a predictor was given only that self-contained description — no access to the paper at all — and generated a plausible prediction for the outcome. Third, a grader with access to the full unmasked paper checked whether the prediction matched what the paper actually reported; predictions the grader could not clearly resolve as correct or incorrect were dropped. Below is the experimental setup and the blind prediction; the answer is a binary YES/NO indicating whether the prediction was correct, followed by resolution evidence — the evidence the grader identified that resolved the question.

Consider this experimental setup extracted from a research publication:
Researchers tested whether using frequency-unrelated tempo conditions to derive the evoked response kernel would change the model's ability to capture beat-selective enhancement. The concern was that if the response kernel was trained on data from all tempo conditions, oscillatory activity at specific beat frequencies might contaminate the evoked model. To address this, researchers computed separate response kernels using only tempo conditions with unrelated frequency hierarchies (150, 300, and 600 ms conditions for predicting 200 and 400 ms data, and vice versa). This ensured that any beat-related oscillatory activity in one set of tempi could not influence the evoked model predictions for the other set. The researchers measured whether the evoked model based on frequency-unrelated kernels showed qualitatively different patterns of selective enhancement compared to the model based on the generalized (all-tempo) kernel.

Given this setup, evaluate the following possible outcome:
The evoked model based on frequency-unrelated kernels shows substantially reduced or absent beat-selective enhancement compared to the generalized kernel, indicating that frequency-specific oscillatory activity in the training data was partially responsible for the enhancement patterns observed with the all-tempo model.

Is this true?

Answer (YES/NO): NO